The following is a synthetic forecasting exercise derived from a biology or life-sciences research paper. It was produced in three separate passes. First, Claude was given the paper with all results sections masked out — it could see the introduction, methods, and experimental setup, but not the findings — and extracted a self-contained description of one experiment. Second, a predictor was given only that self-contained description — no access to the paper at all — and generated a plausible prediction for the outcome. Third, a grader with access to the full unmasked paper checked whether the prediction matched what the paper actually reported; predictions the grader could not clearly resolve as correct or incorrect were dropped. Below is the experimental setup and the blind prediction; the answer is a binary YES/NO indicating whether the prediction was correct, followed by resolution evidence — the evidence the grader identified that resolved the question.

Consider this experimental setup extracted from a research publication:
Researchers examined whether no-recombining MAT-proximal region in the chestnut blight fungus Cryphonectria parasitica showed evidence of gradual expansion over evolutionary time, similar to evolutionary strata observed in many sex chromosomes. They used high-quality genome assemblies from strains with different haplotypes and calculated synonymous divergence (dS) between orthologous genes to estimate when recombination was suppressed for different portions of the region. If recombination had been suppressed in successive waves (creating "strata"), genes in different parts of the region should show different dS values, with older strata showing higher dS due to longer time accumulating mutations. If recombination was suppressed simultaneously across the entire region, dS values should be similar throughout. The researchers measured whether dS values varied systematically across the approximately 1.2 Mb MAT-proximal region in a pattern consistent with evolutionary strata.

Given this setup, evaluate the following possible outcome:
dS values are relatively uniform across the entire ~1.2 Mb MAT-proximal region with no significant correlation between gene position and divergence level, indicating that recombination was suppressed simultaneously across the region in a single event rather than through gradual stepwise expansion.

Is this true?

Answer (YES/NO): NO